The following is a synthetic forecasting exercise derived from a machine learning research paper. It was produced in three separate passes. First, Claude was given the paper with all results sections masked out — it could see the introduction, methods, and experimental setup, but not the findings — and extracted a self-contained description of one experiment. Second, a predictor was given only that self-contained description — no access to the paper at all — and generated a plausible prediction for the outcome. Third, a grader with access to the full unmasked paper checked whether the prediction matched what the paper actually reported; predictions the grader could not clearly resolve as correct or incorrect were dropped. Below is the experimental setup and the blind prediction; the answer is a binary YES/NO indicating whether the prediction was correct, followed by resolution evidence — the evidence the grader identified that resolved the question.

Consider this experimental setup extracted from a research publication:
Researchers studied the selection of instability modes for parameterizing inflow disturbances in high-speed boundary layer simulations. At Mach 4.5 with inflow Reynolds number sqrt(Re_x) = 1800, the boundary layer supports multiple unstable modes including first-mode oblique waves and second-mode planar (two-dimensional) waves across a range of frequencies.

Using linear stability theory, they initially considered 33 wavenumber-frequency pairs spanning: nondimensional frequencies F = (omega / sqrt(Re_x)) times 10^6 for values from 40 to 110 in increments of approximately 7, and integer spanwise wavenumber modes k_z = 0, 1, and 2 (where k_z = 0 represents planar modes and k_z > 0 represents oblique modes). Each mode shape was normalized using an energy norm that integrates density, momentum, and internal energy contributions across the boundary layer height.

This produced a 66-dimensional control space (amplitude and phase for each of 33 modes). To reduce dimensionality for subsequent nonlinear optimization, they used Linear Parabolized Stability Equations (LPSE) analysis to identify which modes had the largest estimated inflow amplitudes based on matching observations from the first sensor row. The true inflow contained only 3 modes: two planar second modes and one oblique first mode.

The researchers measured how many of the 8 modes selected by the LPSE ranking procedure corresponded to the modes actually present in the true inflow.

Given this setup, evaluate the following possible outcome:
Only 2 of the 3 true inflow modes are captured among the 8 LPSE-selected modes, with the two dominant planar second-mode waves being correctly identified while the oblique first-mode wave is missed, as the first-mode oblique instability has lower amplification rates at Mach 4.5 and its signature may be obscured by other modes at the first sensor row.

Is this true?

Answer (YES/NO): NO